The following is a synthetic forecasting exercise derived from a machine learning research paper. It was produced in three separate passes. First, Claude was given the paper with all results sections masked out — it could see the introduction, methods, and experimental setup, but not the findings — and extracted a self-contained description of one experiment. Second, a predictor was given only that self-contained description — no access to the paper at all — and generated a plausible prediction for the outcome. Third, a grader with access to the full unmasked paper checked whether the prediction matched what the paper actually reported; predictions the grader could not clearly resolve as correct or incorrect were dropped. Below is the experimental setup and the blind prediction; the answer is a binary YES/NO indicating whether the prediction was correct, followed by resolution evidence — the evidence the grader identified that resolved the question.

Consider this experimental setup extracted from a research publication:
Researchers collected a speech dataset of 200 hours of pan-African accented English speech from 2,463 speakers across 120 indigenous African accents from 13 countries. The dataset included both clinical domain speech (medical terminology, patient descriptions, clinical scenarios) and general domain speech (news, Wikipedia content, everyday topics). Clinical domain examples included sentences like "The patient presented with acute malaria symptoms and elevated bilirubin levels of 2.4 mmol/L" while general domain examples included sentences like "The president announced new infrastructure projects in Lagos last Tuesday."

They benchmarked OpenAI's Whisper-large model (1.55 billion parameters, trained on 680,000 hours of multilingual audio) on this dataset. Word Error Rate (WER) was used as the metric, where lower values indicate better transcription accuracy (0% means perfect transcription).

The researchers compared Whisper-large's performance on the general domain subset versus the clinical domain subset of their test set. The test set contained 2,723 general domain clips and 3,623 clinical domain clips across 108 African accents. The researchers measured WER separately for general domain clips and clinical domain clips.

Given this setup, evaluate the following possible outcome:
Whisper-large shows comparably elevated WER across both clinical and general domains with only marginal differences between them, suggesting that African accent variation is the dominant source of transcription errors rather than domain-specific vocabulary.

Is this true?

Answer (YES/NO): NO